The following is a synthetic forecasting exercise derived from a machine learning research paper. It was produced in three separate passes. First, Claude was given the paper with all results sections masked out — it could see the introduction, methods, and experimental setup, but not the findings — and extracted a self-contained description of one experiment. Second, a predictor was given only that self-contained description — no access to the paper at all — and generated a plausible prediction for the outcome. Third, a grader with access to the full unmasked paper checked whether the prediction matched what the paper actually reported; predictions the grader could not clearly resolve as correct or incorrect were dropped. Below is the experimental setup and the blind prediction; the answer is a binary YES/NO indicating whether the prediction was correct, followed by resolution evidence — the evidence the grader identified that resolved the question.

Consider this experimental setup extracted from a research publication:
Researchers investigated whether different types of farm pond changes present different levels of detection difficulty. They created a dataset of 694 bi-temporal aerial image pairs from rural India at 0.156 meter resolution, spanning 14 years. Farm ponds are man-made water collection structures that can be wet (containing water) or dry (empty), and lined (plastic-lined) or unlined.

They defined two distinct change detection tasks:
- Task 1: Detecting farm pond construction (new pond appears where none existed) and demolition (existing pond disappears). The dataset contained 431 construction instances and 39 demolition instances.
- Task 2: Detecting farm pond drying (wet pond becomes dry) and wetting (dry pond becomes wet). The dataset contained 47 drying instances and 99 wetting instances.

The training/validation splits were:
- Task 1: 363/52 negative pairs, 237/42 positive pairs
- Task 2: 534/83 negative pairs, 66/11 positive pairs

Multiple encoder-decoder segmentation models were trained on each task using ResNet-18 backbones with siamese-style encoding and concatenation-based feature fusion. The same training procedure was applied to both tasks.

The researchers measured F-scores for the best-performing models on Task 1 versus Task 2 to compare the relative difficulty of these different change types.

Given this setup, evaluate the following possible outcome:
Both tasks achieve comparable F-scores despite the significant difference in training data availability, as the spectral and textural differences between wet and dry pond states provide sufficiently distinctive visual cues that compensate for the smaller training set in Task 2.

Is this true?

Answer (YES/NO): NO